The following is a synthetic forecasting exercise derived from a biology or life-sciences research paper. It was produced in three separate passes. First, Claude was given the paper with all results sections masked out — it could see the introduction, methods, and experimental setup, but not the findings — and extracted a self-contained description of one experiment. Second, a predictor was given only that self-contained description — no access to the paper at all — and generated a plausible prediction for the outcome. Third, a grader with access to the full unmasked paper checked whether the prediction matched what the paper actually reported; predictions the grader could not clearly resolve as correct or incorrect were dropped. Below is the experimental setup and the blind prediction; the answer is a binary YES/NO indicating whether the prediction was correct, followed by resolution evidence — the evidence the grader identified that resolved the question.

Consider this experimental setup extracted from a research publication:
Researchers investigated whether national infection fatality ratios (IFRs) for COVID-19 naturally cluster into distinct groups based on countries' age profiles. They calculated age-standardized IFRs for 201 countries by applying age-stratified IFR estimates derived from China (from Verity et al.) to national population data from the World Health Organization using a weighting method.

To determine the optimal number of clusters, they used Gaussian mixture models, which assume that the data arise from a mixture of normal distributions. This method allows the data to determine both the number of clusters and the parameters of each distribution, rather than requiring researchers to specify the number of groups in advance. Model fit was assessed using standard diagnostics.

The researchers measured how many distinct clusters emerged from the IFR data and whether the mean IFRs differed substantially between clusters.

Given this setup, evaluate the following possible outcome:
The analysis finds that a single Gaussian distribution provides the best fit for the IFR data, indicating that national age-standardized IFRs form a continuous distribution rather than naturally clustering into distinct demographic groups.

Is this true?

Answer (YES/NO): NO